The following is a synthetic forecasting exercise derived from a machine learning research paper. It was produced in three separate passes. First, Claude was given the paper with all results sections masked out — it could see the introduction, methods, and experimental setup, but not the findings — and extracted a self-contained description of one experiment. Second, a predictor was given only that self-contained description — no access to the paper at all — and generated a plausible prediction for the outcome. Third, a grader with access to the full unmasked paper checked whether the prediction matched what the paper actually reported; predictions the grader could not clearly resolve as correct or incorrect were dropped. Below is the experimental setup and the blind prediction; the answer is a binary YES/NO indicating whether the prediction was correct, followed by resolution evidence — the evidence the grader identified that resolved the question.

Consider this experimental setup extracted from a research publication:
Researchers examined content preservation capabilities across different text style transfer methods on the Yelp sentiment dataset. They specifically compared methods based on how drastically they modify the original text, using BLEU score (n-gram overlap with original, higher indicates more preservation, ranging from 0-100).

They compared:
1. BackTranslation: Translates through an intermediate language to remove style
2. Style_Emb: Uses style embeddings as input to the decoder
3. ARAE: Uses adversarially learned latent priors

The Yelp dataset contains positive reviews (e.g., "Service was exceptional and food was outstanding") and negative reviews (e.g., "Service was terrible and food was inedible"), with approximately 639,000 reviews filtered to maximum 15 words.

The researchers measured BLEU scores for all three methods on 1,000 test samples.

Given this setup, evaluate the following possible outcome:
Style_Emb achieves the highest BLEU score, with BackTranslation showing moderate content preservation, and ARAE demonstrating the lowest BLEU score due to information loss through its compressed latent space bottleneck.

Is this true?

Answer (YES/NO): NO